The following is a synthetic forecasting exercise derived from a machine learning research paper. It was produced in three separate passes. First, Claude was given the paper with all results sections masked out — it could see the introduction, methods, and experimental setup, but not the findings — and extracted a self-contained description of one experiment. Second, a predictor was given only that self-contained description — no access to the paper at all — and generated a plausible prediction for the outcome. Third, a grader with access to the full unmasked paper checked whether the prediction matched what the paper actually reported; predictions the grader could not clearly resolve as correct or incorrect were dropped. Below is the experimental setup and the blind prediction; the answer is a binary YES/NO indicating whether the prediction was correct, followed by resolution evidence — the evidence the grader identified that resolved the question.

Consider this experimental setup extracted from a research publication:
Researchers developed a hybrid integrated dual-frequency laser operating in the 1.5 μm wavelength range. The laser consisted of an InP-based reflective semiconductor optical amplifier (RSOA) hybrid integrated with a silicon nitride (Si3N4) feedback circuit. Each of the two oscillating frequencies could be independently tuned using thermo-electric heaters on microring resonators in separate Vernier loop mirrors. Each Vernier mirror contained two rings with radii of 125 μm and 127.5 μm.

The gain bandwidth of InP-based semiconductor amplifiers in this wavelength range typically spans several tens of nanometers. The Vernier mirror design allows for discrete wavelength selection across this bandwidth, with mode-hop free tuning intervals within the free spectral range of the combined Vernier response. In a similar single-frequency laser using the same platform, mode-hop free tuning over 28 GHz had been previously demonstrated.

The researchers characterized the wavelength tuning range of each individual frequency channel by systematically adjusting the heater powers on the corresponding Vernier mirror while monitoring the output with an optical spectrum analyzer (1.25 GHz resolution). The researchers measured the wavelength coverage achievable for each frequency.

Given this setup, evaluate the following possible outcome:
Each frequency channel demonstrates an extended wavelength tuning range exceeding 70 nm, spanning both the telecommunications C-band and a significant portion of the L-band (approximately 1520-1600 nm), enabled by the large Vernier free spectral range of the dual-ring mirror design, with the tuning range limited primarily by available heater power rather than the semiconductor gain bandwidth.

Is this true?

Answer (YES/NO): NO